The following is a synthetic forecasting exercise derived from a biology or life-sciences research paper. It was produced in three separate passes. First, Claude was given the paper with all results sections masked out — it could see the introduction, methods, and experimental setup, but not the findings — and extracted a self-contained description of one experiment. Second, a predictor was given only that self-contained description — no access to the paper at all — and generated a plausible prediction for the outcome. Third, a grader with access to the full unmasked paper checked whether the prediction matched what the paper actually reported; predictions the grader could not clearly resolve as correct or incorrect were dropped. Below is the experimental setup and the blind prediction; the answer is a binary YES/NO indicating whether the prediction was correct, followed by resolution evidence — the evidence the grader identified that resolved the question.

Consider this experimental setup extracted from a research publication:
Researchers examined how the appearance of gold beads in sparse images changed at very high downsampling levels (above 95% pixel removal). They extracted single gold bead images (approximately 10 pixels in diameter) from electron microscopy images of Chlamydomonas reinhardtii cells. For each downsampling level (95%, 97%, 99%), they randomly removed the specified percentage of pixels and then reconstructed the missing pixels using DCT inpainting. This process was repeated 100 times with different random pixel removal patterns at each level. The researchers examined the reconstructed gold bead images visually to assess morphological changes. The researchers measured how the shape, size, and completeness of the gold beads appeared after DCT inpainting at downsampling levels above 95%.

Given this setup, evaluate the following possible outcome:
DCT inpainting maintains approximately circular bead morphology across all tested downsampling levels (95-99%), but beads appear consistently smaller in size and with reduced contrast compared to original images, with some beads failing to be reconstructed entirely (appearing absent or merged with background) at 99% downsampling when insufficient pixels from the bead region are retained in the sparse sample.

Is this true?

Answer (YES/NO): NO